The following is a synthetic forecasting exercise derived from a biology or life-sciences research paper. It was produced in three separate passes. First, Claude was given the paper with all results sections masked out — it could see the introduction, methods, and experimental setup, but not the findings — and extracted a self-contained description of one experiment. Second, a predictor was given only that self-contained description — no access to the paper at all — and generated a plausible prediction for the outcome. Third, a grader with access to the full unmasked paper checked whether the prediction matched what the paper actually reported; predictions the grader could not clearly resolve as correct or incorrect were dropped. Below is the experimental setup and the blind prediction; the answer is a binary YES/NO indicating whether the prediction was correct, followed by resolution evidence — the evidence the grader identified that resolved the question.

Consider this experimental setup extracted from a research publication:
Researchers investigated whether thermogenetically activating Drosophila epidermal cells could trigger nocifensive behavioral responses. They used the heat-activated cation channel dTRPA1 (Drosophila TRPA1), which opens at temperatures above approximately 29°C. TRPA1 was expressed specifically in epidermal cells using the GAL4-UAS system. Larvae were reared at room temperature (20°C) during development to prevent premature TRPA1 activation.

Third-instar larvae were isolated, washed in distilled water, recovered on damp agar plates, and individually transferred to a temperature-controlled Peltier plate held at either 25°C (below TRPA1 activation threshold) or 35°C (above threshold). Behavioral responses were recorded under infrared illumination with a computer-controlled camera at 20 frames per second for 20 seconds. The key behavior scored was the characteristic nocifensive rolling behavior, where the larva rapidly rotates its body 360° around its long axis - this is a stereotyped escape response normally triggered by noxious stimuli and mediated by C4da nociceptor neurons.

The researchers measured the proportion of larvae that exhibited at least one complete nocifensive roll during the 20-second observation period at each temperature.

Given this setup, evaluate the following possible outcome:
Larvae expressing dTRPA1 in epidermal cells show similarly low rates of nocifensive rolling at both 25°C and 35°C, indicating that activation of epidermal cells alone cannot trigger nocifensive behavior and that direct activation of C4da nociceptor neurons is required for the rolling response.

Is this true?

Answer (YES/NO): NO